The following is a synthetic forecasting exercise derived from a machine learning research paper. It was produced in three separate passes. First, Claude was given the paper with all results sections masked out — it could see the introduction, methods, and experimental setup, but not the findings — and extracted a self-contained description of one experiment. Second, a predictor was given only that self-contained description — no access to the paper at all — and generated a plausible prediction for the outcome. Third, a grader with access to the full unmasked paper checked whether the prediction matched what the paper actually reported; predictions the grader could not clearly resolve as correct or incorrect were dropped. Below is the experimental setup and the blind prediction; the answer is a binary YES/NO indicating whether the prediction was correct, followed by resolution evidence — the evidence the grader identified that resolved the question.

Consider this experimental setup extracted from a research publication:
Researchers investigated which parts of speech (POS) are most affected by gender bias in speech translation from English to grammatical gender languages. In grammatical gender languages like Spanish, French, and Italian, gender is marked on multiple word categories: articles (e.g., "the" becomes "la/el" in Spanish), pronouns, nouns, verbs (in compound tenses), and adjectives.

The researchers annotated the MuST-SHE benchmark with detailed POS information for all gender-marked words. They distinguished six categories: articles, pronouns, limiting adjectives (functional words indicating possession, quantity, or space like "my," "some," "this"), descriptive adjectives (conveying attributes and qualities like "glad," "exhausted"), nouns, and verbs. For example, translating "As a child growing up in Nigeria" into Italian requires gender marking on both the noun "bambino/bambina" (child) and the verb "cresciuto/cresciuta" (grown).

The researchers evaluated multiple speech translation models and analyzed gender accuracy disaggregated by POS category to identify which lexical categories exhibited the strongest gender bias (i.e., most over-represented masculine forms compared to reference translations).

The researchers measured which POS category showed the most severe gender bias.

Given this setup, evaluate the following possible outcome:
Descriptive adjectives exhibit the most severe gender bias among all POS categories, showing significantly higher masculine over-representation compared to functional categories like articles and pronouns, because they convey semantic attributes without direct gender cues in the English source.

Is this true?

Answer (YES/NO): NO